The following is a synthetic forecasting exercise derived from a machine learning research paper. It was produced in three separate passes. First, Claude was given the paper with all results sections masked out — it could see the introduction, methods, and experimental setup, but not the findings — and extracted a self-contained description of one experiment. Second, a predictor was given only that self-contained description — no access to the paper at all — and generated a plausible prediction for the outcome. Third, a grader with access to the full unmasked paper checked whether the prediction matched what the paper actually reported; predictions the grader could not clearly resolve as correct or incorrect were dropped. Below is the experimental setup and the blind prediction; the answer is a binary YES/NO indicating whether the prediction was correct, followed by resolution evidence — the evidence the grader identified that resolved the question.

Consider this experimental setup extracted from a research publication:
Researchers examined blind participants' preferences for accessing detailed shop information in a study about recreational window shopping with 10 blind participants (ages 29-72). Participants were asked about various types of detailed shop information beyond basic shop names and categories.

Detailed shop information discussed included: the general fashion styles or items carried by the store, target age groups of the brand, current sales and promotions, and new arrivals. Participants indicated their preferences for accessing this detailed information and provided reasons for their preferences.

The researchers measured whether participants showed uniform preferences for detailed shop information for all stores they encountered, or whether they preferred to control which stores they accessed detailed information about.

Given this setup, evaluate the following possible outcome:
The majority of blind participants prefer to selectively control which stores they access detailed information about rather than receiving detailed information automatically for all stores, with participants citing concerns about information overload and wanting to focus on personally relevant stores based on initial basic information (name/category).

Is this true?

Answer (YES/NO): YES